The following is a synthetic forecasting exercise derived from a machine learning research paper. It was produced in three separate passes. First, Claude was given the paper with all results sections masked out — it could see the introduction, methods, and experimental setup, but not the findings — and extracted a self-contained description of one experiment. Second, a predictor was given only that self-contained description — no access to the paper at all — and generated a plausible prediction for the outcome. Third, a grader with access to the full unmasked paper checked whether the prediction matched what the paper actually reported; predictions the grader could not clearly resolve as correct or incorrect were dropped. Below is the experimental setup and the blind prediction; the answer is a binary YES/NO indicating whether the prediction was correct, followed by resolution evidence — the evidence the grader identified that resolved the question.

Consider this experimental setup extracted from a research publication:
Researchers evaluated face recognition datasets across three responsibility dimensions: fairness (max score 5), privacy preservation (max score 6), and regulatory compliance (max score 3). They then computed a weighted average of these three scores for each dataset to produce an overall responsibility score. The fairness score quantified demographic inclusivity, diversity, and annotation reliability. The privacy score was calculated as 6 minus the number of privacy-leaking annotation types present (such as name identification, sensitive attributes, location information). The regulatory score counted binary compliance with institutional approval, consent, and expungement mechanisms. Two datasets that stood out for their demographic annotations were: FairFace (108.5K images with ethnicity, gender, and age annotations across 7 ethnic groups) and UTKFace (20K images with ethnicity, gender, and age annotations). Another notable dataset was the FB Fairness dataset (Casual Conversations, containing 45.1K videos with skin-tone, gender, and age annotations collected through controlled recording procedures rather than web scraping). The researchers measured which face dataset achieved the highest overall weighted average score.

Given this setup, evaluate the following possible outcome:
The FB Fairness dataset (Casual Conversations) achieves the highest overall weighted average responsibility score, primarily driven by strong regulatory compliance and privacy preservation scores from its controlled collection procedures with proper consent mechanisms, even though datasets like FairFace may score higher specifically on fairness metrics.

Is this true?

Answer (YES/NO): YES